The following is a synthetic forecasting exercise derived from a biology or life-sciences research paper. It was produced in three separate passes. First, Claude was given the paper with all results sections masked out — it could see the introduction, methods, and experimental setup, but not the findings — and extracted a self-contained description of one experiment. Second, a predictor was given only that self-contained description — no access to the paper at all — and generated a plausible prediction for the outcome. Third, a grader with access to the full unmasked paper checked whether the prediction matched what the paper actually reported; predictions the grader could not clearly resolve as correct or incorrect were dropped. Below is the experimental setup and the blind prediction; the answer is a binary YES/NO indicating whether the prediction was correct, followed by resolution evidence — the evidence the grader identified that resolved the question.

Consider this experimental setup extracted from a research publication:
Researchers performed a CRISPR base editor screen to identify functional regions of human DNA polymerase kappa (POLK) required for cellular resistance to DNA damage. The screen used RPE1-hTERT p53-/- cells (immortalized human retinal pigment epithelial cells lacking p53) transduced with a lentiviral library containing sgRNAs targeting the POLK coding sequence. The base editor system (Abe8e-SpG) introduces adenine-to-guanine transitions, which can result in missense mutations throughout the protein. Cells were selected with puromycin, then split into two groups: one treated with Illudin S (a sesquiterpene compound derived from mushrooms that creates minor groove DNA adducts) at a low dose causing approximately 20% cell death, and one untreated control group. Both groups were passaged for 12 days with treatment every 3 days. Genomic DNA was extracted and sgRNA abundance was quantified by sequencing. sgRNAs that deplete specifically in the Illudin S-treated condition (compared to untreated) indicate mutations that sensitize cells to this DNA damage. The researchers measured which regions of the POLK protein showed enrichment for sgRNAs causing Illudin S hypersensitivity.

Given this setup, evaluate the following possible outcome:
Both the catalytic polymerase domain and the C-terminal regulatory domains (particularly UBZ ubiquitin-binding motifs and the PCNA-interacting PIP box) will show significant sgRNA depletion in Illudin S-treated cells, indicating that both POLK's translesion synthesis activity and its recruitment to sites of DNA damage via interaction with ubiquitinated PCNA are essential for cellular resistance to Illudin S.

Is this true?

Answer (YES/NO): YES